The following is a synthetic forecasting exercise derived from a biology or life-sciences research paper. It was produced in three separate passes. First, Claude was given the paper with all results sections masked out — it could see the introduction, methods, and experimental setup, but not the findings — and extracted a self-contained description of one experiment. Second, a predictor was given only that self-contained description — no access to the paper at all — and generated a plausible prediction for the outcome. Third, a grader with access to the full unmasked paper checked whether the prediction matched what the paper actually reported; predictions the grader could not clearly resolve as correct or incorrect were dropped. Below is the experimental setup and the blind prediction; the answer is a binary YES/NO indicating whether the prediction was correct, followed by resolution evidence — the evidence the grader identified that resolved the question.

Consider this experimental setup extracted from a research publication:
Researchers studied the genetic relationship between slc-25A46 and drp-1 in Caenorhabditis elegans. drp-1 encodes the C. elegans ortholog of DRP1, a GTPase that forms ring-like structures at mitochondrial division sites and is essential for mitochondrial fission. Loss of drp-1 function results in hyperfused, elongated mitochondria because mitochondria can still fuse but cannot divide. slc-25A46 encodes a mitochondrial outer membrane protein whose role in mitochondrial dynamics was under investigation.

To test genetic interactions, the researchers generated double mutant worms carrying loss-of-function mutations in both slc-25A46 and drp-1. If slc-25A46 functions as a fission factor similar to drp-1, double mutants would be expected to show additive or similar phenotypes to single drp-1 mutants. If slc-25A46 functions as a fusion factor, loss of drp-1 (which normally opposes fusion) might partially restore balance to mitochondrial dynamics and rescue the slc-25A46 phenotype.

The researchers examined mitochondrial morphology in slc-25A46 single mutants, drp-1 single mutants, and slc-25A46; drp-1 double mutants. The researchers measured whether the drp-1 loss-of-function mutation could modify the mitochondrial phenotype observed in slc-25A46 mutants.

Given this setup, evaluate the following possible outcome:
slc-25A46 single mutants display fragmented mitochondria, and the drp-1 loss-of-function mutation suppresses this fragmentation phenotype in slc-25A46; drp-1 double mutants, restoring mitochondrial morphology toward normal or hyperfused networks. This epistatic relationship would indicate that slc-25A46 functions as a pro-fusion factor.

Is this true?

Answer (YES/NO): YES